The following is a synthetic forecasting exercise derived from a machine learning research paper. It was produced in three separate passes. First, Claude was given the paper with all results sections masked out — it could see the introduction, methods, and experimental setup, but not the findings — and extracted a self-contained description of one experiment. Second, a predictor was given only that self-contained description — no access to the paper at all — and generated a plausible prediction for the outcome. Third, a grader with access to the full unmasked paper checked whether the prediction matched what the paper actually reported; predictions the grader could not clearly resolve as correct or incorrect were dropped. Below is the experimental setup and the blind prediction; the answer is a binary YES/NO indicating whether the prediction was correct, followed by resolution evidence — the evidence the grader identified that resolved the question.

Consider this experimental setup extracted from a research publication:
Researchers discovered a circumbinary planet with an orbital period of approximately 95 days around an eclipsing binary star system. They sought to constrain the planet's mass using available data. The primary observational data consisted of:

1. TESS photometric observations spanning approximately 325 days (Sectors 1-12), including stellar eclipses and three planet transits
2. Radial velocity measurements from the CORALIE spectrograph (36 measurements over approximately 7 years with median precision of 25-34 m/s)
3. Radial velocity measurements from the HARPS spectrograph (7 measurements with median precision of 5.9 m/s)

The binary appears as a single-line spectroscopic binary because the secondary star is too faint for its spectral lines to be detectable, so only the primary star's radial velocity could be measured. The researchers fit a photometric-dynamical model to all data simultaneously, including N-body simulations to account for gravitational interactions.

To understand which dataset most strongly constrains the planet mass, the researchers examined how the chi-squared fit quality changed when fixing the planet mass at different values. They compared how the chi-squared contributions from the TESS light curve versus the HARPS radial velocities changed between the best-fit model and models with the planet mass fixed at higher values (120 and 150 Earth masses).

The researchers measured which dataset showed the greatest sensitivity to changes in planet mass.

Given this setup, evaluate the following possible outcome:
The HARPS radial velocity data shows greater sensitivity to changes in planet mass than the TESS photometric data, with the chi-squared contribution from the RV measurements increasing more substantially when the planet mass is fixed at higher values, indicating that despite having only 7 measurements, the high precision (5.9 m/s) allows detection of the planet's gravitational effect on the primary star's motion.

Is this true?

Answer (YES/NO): YES